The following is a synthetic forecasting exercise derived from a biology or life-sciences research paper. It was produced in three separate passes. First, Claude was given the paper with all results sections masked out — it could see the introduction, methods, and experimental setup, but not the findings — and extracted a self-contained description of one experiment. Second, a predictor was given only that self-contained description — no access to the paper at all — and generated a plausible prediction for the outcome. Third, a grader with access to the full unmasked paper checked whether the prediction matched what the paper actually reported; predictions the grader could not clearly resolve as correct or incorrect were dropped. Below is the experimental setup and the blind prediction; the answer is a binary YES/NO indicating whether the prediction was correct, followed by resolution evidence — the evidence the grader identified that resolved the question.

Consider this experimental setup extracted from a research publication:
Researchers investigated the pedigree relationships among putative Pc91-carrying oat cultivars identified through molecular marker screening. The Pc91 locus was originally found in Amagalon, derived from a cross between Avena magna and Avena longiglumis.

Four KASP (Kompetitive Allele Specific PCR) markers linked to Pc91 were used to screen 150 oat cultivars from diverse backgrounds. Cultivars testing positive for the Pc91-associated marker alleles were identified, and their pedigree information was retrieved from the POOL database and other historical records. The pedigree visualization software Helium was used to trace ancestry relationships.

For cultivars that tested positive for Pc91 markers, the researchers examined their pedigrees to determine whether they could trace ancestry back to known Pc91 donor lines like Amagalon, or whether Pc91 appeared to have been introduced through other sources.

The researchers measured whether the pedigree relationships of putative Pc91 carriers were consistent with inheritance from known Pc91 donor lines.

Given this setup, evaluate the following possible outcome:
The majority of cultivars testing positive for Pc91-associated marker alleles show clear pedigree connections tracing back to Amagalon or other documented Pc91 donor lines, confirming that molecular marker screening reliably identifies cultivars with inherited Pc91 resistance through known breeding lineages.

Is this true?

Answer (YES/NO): NO